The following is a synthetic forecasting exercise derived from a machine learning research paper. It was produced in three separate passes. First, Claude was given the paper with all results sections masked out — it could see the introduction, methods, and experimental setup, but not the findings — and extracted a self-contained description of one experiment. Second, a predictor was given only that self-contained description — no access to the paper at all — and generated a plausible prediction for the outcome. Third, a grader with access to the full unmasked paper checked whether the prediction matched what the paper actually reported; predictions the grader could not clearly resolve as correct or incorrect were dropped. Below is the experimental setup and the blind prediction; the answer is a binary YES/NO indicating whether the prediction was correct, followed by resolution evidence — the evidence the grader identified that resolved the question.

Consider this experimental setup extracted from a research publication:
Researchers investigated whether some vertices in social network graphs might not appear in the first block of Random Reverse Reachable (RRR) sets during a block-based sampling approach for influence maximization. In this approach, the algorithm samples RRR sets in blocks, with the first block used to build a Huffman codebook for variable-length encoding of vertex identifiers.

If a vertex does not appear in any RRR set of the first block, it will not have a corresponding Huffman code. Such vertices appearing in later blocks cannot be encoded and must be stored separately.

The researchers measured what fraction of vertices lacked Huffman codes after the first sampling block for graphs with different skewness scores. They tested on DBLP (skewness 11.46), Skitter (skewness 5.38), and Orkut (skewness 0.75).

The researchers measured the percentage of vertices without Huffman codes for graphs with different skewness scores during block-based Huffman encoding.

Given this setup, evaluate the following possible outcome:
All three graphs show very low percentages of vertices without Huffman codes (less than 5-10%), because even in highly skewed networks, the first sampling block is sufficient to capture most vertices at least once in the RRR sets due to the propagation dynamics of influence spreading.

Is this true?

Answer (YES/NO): YES